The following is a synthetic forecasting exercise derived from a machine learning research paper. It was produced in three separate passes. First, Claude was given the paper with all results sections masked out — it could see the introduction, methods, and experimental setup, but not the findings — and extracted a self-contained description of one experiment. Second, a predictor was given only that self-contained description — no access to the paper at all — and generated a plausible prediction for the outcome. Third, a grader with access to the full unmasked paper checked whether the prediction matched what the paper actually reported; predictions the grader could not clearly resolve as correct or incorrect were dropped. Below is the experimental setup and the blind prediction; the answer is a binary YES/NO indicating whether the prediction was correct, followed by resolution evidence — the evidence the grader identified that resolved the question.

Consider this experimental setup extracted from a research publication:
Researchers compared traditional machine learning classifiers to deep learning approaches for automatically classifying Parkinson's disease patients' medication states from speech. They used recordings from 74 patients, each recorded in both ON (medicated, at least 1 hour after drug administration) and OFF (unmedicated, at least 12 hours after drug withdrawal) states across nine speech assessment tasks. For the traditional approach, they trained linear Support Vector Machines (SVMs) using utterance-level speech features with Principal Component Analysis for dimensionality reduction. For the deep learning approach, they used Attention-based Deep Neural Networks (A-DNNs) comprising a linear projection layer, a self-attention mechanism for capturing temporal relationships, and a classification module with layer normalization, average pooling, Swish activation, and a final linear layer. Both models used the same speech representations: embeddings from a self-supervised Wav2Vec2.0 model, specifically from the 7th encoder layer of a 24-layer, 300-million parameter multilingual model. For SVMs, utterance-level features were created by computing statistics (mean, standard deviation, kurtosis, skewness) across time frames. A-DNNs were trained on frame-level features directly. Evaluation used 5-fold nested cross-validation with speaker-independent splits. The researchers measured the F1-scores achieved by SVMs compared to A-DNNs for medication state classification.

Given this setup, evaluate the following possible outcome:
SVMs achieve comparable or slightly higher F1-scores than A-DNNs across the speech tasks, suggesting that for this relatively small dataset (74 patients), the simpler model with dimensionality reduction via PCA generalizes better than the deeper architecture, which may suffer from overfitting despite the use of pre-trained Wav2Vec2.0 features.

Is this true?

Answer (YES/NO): NO